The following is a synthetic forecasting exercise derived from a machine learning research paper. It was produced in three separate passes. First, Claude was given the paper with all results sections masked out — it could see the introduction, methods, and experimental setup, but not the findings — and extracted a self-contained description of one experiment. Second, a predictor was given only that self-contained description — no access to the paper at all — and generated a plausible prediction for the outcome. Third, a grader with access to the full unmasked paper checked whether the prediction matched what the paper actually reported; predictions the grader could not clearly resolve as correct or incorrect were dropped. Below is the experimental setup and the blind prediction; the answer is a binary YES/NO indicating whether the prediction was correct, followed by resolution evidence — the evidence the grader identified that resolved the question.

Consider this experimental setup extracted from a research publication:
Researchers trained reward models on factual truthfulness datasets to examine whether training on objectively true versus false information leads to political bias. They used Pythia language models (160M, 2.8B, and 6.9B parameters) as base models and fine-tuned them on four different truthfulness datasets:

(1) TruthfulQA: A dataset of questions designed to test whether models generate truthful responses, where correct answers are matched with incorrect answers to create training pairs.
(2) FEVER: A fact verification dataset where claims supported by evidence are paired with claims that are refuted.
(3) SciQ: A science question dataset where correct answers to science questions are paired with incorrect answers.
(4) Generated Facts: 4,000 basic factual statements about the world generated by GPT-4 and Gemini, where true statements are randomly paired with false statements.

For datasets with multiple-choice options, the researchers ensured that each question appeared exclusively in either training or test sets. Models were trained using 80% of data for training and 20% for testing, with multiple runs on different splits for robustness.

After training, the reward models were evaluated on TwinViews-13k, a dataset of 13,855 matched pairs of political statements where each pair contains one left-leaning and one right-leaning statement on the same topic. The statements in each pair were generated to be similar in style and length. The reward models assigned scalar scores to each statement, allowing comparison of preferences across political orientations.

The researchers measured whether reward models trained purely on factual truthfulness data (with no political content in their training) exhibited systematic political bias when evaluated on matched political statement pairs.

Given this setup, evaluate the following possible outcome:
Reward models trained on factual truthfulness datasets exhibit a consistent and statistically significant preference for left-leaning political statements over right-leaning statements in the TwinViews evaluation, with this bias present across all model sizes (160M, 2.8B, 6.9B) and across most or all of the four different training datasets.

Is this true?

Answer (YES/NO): NO